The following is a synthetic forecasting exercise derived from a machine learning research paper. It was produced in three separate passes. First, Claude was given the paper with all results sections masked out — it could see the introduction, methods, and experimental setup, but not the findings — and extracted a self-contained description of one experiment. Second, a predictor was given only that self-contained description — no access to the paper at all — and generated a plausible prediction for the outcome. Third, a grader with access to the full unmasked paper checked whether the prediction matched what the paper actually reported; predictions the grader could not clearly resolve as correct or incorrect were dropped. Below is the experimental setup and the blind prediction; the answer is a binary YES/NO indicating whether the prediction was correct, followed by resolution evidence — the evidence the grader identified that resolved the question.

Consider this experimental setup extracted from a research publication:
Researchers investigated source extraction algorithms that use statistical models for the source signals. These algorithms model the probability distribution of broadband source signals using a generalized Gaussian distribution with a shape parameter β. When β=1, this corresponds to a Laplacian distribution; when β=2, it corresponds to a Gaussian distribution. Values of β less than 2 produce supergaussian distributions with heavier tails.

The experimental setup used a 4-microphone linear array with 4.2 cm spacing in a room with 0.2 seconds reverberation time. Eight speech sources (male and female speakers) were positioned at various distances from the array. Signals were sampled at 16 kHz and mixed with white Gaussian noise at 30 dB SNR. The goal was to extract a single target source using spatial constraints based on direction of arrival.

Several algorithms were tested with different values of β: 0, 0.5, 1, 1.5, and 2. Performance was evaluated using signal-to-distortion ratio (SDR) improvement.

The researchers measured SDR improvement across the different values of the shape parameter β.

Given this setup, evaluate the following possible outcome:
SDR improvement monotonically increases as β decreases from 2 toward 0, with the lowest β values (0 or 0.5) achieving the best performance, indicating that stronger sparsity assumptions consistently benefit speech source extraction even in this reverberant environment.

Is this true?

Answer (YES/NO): NO